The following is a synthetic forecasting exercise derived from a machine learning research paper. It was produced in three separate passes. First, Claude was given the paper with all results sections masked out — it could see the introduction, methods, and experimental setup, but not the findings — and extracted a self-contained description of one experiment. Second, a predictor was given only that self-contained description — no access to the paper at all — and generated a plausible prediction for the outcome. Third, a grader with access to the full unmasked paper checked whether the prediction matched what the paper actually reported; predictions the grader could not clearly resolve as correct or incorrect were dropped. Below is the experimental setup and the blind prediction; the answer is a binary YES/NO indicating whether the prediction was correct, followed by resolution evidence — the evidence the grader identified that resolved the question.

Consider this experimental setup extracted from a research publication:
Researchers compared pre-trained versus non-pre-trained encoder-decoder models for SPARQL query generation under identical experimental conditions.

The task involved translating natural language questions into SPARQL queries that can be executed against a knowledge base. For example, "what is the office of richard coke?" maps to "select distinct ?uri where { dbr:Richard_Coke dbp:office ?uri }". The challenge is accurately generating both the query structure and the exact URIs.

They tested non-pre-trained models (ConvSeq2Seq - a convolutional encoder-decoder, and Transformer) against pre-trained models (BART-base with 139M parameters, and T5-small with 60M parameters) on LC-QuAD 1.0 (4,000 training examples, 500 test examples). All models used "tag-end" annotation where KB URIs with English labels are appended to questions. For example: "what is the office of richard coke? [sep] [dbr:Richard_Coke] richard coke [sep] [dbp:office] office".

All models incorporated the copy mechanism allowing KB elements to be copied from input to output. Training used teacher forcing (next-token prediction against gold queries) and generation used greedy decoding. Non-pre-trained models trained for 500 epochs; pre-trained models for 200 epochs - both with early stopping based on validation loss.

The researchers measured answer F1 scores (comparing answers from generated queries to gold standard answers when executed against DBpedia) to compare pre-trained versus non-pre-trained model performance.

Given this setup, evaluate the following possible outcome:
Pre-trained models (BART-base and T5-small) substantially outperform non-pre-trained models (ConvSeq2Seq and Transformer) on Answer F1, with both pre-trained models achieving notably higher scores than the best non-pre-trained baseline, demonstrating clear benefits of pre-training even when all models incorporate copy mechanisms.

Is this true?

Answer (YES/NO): YES